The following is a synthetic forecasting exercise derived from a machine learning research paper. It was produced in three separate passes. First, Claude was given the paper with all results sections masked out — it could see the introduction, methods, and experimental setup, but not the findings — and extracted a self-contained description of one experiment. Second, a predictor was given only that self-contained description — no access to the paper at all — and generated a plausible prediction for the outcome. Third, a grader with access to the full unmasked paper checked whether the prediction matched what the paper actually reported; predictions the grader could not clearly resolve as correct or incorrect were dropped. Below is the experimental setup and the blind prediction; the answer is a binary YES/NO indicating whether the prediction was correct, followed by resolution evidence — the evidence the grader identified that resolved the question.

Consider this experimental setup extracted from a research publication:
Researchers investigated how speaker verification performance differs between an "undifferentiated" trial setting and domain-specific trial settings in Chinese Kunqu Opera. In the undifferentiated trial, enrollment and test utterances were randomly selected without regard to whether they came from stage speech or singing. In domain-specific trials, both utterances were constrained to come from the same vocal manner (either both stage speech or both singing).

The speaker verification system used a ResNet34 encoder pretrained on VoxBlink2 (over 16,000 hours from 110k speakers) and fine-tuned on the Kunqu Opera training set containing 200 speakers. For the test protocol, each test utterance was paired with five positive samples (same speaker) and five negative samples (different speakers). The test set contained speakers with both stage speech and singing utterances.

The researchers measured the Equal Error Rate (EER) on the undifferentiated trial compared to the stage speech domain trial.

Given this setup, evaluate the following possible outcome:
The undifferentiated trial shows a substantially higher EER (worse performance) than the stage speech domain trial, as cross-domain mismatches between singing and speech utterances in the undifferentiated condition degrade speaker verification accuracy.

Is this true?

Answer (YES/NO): NO